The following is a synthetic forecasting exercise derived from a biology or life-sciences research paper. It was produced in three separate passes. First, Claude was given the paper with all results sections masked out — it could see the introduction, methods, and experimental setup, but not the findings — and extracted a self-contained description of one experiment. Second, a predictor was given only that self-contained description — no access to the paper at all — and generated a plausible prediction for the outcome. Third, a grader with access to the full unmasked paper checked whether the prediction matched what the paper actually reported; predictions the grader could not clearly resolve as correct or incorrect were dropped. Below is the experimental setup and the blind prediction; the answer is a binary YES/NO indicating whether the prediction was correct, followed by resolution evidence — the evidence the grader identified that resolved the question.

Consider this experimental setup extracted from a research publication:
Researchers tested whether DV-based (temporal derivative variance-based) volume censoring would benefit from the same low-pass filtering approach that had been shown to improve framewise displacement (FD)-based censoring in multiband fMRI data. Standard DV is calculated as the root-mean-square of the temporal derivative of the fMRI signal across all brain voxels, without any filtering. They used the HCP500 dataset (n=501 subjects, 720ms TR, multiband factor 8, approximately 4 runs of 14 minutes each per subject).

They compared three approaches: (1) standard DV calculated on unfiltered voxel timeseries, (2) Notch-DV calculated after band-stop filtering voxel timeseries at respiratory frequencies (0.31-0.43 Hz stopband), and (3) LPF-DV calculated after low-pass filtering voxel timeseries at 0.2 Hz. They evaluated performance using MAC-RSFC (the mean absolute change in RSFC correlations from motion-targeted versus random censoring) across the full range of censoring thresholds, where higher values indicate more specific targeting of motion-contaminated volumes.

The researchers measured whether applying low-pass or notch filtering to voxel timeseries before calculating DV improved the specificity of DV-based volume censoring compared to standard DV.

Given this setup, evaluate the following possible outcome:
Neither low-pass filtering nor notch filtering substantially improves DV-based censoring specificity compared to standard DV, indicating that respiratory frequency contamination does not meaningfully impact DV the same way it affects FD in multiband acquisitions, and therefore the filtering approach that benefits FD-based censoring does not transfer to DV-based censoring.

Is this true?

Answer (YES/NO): NO